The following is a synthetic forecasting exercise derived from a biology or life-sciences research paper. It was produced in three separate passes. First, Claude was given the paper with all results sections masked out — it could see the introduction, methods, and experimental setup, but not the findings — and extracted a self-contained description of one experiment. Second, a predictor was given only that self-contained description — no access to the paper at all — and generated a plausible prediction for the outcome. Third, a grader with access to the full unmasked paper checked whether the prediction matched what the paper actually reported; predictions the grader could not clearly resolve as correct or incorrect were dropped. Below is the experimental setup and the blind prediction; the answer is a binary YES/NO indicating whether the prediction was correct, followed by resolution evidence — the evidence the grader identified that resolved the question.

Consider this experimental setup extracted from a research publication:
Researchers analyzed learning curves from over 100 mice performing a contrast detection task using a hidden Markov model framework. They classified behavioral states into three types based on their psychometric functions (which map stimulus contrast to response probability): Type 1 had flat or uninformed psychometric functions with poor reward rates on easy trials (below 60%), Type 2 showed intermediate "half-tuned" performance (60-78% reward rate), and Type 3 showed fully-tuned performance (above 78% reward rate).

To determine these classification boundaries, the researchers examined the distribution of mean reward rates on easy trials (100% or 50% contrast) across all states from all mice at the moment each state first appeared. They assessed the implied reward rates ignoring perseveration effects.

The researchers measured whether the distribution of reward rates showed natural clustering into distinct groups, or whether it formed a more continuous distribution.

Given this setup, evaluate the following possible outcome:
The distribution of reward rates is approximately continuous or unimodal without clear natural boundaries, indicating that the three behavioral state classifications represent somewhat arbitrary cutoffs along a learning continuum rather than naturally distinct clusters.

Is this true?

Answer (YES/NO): NO